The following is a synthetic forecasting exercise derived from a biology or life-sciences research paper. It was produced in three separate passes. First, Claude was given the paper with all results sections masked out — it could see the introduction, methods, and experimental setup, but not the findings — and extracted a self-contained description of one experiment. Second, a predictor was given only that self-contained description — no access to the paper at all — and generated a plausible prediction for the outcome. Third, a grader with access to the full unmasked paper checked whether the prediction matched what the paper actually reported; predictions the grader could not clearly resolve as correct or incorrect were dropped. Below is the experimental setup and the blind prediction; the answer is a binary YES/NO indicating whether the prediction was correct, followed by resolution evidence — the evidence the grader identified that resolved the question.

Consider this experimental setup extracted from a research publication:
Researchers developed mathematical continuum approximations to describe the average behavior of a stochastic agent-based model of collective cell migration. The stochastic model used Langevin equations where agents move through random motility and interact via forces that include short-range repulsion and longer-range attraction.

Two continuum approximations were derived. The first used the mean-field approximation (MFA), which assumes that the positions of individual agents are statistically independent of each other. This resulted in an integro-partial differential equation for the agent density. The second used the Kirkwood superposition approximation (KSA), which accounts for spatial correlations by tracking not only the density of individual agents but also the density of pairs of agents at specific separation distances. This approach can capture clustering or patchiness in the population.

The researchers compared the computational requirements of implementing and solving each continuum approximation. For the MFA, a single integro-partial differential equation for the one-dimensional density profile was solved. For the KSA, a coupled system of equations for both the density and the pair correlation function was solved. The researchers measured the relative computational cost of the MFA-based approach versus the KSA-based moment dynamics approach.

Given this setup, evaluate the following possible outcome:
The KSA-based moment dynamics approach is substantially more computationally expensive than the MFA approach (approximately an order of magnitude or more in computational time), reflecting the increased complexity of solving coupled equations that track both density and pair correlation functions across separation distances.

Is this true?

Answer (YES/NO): YES